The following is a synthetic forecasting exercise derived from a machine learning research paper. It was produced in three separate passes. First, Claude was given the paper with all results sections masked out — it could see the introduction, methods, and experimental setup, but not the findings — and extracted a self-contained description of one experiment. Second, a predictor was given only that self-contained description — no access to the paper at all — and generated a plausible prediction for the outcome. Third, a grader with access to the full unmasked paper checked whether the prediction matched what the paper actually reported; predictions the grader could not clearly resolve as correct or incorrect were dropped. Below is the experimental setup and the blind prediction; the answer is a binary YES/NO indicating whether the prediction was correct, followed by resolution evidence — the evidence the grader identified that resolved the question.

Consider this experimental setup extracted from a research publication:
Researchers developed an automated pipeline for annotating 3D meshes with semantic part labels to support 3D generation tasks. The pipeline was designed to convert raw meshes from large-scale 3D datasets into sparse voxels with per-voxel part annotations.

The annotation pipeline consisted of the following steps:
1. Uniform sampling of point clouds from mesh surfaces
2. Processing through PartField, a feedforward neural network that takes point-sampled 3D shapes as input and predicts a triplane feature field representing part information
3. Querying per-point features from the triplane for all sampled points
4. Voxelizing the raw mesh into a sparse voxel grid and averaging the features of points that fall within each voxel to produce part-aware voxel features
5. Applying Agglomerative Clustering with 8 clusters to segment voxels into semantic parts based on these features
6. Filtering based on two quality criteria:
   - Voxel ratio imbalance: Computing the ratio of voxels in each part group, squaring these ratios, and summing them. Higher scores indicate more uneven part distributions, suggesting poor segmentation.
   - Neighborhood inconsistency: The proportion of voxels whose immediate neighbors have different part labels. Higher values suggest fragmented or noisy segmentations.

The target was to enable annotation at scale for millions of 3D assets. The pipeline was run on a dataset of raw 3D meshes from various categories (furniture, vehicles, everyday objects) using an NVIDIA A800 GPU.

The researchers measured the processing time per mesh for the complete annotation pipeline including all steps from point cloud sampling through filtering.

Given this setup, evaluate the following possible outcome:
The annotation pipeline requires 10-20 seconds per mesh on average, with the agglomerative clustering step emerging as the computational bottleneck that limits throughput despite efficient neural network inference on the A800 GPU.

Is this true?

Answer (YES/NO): NO